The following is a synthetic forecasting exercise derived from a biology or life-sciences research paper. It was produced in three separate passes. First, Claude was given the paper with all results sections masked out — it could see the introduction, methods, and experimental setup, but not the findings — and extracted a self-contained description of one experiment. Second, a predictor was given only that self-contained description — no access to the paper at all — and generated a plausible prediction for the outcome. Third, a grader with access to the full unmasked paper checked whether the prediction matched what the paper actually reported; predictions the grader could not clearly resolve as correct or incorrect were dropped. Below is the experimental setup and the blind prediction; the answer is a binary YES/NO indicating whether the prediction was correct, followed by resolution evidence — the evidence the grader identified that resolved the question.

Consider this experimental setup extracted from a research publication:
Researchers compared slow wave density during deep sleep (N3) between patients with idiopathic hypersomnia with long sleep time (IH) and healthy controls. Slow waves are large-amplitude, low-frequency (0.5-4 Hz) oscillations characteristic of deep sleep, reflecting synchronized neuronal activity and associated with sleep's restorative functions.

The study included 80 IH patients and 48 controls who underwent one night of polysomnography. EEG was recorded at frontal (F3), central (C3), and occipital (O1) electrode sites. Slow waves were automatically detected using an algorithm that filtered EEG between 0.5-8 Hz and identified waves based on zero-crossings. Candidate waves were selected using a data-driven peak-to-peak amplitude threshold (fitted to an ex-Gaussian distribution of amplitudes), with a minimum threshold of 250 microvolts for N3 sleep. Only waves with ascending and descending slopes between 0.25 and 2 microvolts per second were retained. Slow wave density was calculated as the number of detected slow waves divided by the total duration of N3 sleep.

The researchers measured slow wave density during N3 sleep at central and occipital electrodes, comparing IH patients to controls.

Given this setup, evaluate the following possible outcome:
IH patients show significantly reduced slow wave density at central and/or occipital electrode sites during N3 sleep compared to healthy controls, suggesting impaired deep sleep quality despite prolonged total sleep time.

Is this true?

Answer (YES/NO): NO